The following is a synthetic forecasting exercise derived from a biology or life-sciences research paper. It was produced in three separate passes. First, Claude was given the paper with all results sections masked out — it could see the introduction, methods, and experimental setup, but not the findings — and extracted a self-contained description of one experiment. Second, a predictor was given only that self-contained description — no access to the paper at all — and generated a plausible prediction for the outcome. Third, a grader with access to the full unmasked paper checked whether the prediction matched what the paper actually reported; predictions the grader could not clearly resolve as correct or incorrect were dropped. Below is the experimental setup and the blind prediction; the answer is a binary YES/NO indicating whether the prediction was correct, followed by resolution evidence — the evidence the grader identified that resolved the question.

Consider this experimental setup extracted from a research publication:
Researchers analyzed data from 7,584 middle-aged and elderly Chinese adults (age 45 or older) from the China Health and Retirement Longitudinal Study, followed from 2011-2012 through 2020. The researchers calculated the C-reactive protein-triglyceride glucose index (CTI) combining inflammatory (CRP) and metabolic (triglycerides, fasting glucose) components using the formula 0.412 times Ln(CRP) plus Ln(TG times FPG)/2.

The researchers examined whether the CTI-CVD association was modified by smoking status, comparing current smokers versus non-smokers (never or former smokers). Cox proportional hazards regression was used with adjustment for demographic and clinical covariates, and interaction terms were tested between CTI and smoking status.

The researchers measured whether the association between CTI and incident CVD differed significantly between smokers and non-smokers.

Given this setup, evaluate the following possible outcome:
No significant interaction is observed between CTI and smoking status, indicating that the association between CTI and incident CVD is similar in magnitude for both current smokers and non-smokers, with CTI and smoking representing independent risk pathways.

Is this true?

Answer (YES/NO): YES